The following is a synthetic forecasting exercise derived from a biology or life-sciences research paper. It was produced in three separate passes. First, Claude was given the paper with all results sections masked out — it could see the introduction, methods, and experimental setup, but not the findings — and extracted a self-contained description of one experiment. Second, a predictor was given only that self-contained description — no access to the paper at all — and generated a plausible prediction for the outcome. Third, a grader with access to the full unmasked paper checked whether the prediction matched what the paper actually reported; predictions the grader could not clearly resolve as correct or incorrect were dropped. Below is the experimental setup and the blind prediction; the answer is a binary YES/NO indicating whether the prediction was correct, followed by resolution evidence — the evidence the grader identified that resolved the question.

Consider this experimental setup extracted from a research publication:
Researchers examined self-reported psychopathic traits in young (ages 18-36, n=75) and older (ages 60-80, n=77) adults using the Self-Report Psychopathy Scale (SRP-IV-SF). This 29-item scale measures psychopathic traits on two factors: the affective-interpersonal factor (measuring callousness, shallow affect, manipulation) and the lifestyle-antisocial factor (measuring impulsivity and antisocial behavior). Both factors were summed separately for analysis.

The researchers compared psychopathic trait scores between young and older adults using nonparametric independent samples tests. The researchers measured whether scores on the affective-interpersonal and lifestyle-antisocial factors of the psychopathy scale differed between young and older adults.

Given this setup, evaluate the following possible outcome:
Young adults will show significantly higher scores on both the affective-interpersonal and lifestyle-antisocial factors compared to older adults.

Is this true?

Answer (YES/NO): YES